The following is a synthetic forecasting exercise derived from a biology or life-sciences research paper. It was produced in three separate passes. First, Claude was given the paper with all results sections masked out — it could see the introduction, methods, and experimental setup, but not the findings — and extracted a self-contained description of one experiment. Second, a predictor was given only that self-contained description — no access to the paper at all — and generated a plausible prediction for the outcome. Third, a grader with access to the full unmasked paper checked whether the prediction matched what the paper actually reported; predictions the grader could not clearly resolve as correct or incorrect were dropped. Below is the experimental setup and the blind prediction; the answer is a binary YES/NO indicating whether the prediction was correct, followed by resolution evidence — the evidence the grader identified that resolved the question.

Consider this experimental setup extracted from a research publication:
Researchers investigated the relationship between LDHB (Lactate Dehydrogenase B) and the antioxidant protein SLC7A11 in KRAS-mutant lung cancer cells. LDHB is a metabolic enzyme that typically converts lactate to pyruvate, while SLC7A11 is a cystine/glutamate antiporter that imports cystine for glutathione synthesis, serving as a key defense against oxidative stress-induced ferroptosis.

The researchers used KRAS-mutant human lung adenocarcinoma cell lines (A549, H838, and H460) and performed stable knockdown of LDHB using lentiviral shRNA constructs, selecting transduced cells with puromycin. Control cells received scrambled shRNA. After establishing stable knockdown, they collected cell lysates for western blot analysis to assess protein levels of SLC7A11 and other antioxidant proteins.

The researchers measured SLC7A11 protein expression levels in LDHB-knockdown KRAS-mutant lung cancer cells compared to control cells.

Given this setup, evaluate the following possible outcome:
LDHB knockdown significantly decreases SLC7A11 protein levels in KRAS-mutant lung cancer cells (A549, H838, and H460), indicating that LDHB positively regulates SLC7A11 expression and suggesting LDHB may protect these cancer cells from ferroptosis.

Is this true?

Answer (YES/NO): YES